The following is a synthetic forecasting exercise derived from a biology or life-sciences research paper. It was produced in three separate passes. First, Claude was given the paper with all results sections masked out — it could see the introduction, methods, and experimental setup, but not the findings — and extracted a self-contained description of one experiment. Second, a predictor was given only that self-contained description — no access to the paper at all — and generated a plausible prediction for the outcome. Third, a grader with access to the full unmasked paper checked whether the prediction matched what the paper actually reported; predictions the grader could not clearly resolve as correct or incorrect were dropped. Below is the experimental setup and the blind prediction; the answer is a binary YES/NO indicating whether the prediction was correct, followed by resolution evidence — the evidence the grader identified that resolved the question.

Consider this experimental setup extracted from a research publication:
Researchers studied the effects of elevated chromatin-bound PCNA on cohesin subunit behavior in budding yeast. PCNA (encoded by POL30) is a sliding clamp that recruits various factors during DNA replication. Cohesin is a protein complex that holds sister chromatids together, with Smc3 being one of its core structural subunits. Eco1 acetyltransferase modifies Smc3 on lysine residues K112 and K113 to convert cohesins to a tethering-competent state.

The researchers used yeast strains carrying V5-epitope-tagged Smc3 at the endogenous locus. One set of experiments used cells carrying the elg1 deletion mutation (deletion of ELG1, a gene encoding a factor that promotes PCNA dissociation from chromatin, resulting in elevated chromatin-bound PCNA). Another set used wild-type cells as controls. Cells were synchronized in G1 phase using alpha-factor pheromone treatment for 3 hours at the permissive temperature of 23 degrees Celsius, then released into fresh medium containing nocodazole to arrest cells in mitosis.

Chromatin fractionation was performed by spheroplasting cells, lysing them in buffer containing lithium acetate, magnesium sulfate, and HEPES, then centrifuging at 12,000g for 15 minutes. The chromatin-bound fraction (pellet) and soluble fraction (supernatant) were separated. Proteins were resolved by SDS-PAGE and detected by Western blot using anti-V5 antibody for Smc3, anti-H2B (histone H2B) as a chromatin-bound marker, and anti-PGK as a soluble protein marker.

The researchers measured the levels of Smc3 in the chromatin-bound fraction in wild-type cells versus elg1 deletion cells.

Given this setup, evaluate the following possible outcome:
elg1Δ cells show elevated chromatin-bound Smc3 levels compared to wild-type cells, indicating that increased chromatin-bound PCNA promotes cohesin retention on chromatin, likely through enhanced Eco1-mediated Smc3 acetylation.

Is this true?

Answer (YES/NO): NO